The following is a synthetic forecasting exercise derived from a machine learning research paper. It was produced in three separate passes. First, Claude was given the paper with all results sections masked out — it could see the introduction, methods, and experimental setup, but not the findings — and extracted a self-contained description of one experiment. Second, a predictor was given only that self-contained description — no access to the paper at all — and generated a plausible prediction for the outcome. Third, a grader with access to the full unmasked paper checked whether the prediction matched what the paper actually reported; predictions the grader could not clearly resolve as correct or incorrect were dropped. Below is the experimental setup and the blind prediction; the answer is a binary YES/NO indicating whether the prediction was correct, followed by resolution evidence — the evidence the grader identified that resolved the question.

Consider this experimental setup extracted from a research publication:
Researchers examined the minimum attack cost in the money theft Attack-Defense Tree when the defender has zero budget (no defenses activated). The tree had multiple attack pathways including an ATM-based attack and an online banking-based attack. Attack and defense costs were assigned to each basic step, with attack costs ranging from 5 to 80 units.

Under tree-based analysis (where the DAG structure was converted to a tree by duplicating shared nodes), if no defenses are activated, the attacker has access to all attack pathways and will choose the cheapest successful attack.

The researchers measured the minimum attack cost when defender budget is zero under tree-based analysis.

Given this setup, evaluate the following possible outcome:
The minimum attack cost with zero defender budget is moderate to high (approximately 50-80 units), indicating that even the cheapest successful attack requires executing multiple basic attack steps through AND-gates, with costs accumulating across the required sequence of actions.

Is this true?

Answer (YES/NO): NO